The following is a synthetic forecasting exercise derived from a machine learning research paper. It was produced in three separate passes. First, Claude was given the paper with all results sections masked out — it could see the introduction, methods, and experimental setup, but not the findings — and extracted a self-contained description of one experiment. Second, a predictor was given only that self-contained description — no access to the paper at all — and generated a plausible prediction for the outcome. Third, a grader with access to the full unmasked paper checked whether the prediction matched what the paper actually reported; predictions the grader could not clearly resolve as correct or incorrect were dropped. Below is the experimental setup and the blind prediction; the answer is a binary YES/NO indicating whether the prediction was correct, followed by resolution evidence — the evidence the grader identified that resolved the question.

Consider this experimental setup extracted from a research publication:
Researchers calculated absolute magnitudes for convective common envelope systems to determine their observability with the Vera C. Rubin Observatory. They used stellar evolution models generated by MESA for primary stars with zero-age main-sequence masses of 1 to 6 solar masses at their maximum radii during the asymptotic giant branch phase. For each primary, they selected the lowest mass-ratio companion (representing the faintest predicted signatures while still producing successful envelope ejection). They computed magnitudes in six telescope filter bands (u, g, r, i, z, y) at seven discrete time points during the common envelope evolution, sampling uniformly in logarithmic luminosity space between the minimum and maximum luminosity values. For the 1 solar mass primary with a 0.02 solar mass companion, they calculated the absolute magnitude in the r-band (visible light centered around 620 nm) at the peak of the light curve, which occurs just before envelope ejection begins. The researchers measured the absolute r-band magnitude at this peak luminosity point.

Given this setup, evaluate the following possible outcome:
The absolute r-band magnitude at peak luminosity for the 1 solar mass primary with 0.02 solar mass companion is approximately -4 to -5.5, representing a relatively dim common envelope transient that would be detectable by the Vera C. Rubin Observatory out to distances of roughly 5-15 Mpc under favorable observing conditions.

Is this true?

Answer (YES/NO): NO